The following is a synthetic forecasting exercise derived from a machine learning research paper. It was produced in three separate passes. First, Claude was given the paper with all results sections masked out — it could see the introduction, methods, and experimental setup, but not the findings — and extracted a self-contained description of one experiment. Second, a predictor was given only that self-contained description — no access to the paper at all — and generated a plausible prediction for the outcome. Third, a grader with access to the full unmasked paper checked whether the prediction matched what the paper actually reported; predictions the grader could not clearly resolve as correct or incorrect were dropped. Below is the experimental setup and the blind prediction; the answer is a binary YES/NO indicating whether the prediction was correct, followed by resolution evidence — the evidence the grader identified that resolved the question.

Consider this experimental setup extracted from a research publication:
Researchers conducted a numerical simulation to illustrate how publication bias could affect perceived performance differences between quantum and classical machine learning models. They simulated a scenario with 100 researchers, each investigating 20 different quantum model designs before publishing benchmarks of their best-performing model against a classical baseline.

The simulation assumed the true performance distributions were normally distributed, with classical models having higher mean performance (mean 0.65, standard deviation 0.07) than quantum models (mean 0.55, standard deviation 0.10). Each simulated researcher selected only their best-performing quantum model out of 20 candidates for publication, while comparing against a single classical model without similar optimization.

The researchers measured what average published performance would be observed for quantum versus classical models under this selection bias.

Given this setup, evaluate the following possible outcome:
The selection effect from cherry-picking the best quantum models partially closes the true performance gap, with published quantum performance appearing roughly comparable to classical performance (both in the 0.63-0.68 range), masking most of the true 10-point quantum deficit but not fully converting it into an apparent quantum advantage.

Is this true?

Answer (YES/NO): NO